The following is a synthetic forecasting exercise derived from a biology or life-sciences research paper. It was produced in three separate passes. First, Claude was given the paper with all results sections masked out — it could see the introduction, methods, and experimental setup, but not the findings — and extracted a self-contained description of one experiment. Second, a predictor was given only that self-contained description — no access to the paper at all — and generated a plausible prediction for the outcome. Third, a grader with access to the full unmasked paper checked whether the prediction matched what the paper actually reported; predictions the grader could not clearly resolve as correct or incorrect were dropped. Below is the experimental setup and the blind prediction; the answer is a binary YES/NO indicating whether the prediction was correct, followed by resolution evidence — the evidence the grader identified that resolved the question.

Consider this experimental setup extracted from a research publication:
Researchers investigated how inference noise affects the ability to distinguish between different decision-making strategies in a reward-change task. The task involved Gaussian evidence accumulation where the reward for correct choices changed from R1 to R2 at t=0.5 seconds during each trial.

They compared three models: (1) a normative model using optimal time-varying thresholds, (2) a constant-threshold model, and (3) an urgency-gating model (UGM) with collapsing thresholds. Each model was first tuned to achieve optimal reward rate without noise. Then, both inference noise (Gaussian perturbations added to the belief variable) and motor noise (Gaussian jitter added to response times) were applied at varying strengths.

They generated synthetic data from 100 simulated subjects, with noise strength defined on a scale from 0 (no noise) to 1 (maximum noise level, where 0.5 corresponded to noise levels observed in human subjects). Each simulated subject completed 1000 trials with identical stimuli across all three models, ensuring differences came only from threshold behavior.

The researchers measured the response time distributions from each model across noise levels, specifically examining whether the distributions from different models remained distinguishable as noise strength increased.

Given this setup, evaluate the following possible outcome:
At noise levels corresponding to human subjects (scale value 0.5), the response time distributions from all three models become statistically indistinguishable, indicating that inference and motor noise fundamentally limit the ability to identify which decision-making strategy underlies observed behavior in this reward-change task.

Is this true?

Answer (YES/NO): NO